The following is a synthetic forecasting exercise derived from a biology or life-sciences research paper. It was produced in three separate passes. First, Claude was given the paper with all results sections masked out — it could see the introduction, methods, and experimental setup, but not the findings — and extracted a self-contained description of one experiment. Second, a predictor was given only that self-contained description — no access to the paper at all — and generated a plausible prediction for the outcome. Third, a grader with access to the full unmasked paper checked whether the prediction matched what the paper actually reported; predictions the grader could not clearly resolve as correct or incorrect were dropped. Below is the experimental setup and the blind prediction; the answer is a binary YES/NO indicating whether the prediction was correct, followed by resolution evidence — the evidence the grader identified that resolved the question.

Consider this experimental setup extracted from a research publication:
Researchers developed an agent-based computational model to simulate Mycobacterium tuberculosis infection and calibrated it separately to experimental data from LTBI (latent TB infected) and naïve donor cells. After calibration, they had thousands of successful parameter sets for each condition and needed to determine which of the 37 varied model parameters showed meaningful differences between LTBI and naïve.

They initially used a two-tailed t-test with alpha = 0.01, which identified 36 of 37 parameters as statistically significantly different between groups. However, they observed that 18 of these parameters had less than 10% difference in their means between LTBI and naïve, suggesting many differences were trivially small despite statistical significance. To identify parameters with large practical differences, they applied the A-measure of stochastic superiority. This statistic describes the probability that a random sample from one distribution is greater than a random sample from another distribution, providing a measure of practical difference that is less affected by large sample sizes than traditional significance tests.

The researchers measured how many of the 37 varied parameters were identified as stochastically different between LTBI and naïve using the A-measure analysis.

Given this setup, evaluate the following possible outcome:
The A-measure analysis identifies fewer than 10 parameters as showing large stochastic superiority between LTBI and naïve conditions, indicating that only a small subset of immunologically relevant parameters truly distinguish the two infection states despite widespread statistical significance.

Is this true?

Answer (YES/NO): NO